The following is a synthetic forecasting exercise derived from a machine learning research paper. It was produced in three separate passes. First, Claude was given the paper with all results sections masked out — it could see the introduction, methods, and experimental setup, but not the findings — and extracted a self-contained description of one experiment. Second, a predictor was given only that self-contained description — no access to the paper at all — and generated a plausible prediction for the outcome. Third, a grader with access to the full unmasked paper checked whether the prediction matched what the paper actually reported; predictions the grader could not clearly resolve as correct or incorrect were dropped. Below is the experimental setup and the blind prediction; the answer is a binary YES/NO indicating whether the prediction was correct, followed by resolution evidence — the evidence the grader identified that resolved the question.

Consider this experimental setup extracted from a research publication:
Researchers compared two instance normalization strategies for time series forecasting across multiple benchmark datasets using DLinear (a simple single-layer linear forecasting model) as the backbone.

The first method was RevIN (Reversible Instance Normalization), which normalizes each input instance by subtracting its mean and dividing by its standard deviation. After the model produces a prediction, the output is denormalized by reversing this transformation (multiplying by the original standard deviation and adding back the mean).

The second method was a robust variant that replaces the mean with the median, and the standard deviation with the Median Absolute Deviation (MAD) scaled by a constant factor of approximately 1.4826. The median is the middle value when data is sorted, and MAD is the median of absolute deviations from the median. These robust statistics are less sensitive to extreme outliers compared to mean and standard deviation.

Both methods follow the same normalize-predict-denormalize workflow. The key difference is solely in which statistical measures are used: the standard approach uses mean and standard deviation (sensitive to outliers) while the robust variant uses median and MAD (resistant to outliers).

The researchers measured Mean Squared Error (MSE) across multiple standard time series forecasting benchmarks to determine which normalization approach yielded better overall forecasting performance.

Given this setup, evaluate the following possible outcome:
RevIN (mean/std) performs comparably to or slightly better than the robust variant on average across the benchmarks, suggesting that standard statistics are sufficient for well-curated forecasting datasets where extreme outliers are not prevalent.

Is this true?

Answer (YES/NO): NO